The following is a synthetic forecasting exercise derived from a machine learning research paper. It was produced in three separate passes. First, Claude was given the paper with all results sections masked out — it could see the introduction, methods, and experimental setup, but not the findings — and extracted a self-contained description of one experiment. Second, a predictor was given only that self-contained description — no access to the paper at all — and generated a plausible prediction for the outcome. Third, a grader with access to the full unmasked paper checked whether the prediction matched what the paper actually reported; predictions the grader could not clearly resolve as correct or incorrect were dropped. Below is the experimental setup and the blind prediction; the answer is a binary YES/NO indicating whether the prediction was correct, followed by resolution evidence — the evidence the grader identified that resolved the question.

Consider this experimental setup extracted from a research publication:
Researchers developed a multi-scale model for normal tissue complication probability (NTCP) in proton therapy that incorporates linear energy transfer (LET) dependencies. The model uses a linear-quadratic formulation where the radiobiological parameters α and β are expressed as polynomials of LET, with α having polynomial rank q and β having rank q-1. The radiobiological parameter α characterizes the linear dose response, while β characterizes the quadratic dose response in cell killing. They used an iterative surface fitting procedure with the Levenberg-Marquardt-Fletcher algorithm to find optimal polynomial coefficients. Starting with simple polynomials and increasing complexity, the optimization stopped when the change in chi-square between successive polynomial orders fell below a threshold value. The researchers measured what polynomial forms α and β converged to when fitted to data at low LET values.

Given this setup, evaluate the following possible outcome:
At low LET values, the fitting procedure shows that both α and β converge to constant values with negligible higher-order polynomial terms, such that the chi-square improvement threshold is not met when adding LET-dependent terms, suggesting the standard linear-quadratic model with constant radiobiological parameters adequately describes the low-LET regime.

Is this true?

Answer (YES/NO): NO